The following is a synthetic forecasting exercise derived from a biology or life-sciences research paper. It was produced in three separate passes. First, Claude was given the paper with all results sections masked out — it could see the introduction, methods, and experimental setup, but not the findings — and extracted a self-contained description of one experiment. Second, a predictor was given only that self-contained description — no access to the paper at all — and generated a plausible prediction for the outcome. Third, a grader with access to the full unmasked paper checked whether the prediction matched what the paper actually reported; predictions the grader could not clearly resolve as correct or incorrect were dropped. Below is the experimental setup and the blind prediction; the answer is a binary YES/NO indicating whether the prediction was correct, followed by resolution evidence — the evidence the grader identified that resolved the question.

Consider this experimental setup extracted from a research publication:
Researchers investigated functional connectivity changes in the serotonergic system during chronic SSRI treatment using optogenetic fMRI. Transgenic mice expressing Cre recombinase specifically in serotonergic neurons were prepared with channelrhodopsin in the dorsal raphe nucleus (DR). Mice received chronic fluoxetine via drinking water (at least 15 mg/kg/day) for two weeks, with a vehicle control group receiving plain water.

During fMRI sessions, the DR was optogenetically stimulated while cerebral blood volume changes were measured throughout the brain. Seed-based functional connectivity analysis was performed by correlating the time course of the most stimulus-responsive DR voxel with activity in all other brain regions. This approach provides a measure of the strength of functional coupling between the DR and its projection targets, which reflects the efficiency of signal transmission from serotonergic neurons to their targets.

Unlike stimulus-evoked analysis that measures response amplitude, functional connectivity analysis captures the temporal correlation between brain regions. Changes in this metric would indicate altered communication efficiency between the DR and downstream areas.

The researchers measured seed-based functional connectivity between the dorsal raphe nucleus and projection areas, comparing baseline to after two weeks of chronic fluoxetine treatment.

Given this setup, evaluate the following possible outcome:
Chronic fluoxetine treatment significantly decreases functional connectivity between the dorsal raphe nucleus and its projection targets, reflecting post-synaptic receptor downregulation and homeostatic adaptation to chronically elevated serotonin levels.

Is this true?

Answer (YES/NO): NO